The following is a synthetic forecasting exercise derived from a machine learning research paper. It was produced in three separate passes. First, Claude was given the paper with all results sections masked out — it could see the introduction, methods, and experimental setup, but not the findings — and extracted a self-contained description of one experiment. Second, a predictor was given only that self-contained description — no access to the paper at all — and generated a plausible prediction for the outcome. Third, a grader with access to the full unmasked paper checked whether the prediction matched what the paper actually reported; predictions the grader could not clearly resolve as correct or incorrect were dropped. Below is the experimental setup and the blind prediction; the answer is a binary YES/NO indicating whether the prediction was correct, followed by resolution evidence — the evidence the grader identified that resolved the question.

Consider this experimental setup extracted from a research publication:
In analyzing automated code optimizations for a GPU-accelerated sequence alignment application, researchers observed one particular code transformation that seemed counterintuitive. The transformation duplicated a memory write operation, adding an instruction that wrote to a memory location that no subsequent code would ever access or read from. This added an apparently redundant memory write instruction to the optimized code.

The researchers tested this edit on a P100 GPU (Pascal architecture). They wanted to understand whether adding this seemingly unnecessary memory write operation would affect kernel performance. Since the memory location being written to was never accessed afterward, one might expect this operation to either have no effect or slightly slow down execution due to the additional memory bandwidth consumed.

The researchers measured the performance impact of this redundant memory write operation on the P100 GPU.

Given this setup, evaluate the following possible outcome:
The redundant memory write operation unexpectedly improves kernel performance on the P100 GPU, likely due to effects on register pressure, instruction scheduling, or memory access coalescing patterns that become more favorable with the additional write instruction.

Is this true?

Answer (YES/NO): YES